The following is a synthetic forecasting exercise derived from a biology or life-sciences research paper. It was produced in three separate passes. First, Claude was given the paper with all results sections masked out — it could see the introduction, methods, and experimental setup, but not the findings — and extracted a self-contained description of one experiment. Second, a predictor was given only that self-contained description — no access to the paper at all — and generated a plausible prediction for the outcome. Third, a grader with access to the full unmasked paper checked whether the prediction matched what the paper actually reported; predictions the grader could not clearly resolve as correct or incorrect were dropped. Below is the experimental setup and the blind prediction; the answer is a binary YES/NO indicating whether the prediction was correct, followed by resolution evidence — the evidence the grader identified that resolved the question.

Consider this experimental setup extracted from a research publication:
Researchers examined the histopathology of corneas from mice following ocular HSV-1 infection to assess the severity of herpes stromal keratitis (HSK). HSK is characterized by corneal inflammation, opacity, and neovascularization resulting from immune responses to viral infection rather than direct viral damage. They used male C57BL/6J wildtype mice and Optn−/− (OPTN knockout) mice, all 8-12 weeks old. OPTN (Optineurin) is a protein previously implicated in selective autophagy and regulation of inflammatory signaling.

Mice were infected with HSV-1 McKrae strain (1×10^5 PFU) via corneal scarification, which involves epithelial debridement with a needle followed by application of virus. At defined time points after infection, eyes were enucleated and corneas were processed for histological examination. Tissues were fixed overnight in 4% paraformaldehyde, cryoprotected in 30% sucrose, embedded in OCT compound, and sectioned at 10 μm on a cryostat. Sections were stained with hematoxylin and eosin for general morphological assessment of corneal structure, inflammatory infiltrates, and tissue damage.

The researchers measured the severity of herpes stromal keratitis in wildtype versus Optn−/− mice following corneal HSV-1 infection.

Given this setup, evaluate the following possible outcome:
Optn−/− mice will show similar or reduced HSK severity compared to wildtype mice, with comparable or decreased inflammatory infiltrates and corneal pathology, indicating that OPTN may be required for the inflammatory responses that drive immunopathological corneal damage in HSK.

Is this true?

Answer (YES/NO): NO